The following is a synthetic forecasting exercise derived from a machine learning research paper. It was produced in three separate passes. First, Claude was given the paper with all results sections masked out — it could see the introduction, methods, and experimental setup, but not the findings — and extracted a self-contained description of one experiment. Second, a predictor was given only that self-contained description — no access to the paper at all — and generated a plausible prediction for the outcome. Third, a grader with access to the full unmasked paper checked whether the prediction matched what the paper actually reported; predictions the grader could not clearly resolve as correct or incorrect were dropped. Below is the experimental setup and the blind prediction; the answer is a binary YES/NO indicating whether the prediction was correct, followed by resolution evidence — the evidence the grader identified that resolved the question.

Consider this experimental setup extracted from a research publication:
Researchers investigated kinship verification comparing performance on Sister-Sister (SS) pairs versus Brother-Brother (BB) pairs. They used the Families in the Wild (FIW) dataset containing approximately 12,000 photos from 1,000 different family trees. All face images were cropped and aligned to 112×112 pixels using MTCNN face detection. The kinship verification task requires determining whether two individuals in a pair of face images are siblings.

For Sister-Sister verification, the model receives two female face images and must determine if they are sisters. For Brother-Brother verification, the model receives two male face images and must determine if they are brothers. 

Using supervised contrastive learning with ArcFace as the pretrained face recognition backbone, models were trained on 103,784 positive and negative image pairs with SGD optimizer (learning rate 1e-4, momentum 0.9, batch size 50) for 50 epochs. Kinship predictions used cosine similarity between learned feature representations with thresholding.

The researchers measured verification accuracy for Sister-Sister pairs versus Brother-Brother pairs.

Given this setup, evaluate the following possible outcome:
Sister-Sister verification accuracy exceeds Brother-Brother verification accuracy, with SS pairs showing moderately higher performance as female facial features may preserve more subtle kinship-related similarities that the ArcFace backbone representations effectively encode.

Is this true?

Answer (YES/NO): YES